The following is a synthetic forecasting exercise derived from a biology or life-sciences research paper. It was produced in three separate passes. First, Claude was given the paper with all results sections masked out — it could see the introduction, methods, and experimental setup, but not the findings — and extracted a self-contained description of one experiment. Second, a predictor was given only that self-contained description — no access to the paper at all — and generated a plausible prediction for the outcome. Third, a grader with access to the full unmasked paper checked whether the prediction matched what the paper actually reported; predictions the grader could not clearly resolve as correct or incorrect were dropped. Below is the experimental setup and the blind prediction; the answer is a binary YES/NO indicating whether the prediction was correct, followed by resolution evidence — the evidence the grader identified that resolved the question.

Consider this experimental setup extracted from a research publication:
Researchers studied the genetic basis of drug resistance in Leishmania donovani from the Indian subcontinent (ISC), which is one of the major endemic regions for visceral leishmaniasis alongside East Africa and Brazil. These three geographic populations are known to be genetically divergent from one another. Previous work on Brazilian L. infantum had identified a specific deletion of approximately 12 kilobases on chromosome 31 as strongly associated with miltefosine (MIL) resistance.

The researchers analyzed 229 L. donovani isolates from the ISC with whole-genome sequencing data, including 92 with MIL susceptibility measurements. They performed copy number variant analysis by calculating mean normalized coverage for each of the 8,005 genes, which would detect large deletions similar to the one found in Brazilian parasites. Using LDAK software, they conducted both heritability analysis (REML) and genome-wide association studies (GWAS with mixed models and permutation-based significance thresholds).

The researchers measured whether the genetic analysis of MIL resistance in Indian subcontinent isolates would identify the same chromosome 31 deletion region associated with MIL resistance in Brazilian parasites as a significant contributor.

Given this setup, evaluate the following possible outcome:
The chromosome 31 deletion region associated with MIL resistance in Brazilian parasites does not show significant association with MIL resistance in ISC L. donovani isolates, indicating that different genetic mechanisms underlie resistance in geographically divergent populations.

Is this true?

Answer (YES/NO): YES